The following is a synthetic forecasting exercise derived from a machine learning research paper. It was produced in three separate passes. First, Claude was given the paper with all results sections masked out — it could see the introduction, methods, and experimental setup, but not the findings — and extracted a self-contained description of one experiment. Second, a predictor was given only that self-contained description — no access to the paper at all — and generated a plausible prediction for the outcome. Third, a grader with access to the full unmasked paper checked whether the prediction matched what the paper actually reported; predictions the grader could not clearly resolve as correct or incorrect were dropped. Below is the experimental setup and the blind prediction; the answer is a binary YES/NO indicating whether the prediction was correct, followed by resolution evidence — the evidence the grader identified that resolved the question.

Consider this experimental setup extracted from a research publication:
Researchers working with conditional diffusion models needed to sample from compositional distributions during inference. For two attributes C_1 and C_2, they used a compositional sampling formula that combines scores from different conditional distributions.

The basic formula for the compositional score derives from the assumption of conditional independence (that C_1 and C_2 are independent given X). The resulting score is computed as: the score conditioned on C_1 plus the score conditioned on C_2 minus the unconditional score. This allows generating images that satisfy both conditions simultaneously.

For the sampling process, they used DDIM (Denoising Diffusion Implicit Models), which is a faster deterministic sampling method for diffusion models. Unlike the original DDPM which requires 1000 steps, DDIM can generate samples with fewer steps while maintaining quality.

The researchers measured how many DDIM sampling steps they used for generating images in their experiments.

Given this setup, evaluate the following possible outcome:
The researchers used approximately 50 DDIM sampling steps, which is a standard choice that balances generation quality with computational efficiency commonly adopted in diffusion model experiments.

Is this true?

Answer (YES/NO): NO